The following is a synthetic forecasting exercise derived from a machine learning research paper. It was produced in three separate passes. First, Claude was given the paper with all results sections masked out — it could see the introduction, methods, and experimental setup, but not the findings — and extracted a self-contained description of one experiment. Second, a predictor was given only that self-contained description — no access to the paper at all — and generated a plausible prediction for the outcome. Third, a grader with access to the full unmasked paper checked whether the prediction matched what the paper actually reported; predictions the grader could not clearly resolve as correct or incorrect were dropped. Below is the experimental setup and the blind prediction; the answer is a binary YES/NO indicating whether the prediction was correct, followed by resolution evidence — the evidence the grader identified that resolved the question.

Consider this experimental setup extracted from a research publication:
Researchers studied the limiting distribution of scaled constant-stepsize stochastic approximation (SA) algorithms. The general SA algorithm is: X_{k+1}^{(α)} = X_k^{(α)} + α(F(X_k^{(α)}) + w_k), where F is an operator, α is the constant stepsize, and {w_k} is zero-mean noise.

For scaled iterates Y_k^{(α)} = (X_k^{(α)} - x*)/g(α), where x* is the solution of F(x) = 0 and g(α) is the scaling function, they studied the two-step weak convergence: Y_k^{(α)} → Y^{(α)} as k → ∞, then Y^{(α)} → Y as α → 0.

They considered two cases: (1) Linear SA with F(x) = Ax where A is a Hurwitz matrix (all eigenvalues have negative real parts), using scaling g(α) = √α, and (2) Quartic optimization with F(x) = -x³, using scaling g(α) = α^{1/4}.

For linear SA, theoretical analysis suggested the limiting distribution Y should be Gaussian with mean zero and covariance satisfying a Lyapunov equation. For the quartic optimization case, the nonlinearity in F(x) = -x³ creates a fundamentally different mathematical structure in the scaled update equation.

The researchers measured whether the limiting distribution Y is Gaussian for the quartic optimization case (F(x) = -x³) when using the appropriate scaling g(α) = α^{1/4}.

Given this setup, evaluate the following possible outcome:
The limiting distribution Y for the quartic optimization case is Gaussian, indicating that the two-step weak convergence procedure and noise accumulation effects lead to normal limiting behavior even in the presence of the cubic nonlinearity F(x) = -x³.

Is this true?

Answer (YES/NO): NO